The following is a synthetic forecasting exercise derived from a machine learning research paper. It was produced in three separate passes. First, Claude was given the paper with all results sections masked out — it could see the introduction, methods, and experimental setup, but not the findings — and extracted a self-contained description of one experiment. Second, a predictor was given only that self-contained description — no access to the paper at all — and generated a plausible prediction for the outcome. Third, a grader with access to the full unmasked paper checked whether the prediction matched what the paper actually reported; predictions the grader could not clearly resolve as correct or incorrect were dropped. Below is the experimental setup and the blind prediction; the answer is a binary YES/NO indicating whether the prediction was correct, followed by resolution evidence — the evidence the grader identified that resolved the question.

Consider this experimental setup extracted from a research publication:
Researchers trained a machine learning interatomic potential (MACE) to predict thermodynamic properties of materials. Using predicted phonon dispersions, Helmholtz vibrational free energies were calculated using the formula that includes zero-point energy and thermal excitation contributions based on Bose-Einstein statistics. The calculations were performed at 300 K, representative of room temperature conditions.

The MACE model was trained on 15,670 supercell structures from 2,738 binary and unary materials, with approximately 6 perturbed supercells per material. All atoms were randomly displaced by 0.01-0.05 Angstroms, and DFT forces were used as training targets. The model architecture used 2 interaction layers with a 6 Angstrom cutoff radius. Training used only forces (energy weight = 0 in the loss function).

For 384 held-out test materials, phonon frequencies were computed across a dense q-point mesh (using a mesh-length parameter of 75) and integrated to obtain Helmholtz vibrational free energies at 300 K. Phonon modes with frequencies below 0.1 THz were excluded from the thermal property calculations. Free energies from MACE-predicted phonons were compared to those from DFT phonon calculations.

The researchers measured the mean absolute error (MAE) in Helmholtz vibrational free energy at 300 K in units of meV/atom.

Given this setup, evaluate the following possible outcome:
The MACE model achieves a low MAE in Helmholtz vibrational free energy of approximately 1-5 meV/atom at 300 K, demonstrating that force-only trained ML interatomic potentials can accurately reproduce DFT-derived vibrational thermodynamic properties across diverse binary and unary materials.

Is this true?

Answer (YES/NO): YES